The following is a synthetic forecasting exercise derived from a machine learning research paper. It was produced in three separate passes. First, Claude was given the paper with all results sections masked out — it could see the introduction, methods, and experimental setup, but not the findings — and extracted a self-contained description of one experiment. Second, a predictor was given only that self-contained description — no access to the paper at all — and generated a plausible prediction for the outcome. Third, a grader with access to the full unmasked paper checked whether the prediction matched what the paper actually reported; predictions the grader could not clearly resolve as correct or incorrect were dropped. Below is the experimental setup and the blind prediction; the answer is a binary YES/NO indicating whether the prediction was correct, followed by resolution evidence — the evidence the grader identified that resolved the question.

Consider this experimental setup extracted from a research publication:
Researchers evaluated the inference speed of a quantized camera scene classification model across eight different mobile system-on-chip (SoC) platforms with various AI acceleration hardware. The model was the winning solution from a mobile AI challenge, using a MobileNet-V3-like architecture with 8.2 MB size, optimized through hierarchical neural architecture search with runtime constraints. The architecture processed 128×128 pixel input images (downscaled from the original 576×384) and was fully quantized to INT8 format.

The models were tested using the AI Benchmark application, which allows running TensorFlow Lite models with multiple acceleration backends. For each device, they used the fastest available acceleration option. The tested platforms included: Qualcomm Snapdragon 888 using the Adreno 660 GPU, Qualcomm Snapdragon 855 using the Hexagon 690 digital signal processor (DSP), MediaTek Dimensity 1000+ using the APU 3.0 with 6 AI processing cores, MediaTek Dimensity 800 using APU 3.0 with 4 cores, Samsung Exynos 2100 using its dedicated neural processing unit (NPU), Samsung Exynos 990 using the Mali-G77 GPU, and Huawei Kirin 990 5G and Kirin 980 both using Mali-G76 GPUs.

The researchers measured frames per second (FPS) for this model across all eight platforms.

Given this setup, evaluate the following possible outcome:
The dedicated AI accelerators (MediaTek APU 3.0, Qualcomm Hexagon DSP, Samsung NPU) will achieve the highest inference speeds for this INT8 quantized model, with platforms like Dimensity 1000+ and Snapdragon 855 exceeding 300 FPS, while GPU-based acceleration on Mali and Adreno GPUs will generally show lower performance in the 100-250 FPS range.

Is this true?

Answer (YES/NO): NO